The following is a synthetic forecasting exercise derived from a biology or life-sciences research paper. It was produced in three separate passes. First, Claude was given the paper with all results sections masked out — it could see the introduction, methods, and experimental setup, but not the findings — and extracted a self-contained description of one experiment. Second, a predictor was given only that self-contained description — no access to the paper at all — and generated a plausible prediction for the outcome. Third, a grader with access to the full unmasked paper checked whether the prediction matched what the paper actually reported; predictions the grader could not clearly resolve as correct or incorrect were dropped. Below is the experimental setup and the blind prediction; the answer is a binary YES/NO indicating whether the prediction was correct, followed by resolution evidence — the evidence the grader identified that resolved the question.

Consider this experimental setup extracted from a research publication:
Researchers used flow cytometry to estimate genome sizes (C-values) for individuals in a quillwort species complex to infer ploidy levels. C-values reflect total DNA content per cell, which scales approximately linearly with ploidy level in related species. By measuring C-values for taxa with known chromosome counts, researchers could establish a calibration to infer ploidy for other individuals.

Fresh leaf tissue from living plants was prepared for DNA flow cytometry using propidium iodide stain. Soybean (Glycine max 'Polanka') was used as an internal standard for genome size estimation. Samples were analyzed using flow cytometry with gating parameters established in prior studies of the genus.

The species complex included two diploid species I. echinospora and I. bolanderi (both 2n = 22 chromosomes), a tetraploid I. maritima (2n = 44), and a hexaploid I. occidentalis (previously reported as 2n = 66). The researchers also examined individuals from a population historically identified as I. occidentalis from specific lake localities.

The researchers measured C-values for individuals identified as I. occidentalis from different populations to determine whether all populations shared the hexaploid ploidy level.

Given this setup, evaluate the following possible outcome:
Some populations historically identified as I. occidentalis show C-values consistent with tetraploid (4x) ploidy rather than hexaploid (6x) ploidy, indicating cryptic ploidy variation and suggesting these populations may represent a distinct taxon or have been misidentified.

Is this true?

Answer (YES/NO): NO